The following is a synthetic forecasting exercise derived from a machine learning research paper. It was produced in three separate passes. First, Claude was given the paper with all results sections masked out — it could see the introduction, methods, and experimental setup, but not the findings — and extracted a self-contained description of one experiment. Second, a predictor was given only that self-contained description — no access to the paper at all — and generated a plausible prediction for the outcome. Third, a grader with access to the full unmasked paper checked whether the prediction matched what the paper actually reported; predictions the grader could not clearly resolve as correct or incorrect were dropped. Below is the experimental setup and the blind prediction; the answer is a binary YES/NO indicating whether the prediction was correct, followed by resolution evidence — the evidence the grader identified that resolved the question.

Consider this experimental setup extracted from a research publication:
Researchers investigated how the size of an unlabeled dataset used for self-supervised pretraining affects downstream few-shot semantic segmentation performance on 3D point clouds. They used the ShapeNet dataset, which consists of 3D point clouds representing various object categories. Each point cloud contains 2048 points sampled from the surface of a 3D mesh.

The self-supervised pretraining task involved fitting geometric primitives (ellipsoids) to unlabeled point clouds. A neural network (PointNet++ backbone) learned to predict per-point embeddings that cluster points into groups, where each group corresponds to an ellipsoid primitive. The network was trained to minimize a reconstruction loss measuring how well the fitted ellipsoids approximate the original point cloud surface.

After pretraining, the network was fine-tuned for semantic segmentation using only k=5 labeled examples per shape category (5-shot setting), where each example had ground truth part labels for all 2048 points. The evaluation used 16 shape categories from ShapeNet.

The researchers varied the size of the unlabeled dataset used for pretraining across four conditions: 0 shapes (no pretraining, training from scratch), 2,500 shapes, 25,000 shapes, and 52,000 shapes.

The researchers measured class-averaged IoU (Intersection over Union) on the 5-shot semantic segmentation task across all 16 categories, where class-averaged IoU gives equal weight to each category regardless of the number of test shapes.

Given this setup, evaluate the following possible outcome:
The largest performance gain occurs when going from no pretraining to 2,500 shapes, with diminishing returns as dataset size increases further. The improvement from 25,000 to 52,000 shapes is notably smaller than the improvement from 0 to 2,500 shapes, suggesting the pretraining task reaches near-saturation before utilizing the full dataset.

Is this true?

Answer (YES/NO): NO